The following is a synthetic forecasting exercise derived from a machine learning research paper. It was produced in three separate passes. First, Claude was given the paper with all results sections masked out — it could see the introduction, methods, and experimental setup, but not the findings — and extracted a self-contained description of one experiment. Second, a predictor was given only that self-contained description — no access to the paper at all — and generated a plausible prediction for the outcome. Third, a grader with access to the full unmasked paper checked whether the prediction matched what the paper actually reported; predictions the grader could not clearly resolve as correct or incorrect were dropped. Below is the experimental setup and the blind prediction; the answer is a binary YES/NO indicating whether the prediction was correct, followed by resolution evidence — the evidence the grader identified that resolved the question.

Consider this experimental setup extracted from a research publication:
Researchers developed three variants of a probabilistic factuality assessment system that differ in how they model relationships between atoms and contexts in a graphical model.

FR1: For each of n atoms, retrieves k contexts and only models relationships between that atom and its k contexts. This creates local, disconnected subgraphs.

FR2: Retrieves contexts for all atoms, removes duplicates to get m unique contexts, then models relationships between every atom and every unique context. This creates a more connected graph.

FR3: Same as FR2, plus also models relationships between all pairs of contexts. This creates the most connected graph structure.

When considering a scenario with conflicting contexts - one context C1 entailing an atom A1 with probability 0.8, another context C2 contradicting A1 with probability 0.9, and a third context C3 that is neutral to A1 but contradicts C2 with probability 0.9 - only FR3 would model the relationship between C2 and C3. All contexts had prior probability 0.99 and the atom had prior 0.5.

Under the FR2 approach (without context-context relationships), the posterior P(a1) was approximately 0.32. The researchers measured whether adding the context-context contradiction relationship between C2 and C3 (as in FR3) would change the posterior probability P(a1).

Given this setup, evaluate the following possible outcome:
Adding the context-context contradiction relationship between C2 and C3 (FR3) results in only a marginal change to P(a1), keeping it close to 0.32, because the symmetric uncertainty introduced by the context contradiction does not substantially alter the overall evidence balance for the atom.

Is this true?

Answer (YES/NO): NO